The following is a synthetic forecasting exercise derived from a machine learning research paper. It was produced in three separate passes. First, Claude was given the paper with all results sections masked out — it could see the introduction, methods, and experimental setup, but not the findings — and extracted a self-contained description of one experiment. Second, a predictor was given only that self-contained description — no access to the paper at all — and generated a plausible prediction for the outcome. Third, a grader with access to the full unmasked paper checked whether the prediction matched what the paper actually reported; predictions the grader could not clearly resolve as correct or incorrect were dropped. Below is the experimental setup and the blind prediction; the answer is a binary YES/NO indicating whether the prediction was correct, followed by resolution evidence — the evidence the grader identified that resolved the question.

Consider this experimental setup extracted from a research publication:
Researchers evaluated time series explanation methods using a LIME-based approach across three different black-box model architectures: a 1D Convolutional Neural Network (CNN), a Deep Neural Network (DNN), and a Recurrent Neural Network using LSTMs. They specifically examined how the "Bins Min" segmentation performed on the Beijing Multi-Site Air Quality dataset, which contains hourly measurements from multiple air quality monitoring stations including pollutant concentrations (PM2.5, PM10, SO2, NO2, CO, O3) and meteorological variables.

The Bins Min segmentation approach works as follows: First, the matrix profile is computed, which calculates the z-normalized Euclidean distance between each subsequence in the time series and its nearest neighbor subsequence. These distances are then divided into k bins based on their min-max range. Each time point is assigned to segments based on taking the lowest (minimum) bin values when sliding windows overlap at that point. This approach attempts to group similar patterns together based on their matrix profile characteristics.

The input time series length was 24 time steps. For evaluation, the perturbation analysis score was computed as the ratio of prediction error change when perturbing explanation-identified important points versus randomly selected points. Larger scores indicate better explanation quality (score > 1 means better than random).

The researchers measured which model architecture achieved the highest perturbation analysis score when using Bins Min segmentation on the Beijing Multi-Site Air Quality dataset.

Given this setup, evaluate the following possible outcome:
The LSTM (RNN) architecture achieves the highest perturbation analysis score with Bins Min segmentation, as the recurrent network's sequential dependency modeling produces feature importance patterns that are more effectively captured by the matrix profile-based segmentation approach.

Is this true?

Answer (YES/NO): NO